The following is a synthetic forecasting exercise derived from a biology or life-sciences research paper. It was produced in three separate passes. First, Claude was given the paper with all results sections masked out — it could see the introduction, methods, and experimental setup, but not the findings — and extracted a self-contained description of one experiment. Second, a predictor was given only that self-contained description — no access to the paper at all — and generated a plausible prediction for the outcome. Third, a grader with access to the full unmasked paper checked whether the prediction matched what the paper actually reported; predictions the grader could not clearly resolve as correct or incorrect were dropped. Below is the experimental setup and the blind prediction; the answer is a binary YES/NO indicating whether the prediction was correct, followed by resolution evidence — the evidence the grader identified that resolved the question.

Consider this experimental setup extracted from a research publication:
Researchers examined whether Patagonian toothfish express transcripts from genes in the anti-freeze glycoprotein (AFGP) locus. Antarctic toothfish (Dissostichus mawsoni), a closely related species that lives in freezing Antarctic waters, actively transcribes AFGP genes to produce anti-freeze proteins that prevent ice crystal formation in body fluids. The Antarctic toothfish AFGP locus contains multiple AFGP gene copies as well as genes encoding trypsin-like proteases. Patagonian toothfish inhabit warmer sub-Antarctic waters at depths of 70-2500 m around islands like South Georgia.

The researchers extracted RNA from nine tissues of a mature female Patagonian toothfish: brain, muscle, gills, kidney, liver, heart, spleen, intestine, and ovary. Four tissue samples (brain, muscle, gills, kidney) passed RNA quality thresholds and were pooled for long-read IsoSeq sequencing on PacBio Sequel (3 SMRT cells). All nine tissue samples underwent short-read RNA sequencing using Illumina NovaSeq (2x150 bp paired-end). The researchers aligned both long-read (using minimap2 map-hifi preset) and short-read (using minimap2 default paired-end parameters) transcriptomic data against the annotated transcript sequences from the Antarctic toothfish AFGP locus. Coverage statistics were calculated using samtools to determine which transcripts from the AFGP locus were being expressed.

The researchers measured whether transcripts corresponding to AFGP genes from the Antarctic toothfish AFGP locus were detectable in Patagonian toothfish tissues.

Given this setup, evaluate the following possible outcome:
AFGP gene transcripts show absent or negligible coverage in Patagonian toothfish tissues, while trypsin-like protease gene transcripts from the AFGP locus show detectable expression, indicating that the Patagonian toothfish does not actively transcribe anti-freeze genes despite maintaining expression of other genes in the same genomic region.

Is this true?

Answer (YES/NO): YES